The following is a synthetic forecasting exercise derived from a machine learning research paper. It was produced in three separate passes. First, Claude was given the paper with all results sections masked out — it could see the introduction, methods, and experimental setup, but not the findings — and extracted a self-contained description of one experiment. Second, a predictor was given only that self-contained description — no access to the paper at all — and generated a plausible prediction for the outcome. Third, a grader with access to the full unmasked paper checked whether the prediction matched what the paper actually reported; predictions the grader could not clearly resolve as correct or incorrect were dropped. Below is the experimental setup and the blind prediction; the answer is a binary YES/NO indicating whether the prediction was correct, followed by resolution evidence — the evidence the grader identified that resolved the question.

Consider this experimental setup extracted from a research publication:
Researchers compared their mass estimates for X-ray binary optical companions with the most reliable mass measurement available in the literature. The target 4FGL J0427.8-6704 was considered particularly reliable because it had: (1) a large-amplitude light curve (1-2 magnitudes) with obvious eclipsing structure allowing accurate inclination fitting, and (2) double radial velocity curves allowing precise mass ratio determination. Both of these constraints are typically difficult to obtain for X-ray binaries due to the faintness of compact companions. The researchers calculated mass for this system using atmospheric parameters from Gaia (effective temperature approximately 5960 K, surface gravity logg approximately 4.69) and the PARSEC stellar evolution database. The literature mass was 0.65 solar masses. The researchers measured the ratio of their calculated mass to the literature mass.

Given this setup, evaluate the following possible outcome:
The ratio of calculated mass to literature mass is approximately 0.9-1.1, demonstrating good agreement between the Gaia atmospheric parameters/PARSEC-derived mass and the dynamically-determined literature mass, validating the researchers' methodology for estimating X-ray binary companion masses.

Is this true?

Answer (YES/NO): NO